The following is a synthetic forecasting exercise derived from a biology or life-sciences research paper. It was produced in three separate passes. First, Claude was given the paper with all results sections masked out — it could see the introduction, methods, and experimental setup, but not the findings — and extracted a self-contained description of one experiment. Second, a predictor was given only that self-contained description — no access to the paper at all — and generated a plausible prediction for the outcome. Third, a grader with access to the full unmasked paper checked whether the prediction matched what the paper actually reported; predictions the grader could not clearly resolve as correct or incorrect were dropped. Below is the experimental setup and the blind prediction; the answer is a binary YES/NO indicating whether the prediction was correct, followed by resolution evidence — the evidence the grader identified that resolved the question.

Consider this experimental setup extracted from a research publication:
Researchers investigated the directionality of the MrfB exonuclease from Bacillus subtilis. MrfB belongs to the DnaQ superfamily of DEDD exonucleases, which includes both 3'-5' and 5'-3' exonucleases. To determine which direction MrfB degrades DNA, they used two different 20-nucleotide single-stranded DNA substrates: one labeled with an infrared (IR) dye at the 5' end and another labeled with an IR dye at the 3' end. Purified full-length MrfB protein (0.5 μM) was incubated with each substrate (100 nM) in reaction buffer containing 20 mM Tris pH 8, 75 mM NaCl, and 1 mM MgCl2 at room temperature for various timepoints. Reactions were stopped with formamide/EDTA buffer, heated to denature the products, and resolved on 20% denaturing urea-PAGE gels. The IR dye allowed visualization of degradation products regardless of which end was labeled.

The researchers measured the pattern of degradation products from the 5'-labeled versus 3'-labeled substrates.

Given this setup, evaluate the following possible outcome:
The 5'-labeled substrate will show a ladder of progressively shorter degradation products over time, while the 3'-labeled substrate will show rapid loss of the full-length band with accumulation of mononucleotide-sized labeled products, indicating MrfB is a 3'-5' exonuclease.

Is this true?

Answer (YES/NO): NO